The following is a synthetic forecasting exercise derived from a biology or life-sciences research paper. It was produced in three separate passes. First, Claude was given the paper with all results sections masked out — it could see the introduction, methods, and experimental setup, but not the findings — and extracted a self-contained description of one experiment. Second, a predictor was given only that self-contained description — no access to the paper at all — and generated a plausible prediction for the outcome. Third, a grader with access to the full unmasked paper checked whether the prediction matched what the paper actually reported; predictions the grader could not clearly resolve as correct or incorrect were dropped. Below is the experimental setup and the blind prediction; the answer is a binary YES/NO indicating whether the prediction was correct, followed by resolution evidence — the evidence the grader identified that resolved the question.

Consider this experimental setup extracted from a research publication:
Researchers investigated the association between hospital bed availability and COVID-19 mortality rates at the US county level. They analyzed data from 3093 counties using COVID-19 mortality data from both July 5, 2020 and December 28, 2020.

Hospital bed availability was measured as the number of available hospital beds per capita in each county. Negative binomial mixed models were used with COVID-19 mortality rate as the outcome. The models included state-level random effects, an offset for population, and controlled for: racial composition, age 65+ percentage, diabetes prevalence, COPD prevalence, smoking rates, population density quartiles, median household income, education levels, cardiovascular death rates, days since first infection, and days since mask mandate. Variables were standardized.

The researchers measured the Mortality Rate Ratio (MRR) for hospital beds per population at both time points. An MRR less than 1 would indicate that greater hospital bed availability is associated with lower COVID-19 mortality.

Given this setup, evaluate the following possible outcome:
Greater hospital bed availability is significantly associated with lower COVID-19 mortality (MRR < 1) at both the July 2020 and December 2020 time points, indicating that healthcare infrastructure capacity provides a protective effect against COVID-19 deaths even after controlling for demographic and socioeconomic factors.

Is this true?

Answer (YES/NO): NO